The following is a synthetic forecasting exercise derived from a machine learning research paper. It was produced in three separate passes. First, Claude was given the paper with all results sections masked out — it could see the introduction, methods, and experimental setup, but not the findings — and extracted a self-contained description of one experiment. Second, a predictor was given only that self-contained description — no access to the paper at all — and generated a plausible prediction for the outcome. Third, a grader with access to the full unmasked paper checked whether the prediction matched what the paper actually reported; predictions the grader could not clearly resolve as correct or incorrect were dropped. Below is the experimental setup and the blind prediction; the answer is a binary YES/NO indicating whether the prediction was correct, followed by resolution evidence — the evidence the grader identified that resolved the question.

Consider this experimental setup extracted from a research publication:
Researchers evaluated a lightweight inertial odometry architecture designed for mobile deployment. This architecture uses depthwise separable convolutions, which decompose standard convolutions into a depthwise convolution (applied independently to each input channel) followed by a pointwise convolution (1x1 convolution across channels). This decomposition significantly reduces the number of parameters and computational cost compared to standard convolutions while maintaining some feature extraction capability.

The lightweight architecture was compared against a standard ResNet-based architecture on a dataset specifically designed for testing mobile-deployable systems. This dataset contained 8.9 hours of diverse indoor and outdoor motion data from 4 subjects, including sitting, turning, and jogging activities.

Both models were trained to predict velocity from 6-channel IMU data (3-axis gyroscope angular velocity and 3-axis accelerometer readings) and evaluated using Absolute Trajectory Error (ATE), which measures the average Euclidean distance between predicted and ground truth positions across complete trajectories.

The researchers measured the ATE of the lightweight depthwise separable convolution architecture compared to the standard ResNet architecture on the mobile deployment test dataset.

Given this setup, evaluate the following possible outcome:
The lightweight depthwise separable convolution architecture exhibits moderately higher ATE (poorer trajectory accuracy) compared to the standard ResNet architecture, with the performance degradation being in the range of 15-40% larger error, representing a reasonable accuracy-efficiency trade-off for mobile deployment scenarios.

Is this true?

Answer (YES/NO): NO